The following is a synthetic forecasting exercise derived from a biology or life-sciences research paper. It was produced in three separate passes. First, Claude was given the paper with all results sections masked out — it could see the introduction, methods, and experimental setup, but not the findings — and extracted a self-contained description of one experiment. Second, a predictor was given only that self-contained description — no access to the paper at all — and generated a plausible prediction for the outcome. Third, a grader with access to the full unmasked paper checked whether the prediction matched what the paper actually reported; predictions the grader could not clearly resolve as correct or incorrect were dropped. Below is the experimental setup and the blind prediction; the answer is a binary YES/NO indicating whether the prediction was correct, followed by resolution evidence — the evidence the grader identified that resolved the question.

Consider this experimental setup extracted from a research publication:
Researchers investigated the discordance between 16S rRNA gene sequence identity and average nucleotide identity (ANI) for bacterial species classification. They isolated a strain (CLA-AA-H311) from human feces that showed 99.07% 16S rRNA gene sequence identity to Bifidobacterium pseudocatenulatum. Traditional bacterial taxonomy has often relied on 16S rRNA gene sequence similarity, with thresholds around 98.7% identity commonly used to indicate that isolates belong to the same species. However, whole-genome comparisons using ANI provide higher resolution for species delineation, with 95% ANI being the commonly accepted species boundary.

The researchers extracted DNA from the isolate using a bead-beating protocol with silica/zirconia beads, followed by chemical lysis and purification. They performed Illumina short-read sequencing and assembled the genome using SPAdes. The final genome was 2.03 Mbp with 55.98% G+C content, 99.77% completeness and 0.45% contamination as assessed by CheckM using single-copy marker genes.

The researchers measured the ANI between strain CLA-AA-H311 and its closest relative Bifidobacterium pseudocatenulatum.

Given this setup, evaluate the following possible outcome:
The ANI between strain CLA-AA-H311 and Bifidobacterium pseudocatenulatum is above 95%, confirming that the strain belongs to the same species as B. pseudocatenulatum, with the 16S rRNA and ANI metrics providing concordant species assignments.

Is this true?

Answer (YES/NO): NO